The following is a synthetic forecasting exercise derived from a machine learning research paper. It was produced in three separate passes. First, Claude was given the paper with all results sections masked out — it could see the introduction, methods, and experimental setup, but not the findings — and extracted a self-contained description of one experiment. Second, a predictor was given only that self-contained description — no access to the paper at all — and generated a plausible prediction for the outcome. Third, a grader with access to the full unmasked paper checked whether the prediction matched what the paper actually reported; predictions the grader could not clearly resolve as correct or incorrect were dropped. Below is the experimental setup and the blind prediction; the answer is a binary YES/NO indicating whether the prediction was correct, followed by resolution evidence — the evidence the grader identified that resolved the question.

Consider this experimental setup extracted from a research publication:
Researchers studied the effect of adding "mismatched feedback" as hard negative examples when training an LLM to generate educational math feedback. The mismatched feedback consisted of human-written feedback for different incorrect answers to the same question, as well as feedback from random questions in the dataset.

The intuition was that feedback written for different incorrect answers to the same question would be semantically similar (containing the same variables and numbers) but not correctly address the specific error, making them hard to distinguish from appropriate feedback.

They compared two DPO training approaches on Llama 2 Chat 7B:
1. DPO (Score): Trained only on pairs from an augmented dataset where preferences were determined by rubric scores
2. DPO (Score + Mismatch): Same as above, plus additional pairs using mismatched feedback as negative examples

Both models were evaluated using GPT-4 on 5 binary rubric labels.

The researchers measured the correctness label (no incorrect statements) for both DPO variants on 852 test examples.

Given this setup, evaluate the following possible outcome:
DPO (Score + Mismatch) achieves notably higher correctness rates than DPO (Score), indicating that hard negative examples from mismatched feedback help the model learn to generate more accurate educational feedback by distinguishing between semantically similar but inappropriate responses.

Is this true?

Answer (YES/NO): YES